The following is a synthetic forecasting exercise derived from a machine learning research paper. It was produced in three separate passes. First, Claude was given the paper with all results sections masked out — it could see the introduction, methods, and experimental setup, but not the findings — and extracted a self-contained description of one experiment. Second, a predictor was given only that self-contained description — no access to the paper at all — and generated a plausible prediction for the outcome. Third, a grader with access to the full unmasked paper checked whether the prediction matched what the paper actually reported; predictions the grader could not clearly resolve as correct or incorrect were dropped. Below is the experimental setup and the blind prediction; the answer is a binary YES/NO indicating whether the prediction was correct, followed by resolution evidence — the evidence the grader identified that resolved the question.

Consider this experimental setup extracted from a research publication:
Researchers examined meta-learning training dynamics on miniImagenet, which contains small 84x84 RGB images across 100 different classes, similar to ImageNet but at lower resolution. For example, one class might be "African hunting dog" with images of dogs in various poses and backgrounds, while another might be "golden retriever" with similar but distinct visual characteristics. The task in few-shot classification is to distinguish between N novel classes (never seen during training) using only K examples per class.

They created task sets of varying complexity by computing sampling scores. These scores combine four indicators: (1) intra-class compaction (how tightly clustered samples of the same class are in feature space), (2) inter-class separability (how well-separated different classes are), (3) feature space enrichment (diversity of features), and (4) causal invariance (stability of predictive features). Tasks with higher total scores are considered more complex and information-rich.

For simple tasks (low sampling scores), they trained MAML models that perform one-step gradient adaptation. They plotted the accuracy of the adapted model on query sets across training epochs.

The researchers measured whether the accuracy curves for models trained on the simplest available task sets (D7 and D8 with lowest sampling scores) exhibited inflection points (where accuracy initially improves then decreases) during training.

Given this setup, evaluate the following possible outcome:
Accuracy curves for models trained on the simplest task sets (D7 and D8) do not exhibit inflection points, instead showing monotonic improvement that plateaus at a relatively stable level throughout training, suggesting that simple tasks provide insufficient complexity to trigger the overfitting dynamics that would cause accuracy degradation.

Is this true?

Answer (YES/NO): NO